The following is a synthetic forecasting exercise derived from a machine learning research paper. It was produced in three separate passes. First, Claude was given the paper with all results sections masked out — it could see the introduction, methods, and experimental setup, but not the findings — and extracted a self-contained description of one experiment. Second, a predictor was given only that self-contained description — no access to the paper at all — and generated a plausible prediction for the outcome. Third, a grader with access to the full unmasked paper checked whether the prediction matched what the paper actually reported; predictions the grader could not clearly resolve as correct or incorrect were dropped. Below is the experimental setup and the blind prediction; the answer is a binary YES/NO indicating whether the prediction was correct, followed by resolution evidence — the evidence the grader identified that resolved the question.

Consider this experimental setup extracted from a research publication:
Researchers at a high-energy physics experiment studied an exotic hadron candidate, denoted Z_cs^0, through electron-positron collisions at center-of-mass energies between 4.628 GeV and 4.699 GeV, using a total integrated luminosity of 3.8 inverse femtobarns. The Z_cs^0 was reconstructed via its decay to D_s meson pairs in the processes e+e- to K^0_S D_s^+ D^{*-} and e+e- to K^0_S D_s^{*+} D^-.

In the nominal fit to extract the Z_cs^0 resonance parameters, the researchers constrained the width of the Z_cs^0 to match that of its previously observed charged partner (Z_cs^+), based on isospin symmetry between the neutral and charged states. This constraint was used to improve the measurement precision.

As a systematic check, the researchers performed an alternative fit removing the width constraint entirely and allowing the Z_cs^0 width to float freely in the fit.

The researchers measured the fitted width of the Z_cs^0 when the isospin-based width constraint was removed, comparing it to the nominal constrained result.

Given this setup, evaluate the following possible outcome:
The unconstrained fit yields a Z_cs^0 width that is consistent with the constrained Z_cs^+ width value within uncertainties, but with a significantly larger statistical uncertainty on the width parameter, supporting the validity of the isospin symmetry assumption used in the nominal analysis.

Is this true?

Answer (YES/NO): NO